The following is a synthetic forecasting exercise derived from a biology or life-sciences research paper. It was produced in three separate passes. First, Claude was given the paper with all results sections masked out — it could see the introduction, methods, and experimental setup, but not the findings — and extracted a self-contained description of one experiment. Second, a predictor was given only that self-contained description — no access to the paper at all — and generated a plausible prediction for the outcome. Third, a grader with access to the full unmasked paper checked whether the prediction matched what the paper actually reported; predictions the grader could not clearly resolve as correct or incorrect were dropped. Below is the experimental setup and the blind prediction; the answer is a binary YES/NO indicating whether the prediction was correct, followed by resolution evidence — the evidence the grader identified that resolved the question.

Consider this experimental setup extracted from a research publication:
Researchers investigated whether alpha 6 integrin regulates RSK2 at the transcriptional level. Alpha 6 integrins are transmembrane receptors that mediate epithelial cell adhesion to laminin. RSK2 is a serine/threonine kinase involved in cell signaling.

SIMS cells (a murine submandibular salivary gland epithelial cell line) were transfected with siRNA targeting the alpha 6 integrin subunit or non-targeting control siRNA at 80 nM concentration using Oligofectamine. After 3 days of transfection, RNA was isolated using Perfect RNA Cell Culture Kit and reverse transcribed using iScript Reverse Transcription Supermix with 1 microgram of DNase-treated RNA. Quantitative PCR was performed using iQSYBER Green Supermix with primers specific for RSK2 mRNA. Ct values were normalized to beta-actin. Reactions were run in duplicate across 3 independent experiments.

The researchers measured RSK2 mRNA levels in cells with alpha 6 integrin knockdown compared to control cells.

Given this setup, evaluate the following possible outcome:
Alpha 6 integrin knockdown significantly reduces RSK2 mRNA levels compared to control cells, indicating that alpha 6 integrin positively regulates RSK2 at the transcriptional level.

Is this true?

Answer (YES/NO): YES